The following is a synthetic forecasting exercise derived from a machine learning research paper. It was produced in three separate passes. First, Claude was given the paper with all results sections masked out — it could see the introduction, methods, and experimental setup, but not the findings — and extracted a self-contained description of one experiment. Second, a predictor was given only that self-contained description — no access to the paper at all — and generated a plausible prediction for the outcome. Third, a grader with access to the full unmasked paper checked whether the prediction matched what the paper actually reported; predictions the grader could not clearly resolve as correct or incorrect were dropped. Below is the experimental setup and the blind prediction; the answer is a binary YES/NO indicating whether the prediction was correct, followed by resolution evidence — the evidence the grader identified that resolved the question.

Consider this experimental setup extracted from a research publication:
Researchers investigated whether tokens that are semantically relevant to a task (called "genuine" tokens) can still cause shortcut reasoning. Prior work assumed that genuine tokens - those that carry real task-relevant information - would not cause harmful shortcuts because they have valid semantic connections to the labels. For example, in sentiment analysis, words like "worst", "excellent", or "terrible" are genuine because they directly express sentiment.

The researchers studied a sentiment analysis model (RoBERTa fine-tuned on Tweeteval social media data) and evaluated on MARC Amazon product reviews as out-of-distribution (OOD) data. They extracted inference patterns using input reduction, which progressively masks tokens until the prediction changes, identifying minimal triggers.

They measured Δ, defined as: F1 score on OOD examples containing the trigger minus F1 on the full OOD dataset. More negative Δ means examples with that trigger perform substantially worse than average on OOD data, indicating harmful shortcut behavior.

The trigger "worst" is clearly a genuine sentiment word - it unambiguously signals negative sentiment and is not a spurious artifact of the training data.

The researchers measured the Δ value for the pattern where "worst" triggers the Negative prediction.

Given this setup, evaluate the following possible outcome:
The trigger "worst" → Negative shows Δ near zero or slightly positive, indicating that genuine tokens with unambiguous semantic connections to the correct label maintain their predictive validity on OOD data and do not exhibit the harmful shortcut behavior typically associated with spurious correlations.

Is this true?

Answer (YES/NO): NO